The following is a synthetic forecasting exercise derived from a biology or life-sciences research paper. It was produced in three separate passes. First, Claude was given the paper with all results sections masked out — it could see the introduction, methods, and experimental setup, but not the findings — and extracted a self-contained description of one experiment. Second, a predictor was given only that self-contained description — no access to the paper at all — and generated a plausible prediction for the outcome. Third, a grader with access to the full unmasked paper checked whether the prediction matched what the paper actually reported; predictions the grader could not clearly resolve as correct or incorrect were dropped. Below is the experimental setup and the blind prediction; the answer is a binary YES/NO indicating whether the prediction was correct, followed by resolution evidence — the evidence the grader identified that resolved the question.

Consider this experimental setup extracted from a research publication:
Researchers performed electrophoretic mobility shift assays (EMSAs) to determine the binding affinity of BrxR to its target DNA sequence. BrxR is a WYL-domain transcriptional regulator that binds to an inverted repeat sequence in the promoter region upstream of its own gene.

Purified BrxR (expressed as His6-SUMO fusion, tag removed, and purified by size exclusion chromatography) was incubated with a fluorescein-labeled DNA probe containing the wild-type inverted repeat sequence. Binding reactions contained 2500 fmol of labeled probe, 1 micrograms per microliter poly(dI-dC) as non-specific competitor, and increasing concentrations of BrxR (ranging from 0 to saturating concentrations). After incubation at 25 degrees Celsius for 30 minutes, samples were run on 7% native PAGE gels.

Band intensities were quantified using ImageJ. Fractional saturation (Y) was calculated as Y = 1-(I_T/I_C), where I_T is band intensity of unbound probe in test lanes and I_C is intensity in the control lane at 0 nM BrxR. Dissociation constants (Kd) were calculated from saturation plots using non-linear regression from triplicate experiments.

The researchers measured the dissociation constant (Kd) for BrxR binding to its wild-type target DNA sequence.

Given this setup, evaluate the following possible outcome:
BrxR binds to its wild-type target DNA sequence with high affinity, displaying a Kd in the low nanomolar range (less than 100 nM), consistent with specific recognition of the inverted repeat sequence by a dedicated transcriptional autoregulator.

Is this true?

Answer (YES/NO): YES